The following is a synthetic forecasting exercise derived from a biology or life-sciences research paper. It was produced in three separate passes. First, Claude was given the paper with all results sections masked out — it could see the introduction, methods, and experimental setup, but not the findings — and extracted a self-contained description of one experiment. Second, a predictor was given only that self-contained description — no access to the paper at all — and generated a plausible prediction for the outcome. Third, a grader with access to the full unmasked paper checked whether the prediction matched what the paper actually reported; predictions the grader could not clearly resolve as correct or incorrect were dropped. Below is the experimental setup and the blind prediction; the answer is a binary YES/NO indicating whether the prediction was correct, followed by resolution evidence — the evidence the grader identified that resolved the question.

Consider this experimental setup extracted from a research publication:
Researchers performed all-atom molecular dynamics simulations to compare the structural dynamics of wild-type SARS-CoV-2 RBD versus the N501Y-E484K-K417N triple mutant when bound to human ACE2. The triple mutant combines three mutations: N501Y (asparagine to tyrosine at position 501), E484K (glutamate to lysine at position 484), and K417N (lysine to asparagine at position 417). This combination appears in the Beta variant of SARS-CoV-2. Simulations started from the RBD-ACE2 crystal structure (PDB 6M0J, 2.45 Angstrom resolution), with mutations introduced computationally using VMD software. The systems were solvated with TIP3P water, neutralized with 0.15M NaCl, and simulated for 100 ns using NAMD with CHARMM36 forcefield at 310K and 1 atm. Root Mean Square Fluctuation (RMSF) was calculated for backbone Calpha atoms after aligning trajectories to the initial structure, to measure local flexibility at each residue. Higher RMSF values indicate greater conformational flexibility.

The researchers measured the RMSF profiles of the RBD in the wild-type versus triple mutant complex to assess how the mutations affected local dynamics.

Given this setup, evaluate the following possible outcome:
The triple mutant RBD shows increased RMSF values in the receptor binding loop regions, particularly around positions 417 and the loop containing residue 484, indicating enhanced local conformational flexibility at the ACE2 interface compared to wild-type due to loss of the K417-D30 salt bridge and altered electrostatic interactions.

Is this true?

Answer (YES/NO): NO